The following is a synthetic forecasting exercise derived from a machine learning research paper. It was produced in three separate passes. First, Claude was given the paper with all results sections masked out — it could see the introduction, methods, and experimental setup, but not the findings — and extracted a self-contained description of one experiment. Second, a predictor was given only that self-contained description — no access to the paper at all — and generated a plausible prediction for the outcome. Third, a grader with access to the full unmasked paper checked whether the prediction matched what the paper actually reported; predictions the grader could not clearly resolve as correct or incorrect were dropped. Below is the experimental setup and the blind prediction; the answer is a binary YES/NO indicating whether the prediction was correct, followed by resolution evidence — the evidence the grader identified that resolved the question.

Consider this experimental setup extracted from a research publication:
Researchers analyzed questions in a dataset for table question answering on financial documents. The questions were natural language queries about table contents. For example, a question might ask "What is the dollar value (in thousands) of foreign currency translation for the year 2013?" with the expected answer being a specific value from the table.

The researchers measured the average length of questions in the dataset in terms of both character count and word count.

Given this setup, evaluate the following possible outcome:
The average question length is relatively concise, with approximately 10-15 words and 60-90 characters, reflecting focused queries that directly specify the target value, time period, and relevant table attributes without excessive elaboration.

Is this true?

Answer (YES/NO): NO